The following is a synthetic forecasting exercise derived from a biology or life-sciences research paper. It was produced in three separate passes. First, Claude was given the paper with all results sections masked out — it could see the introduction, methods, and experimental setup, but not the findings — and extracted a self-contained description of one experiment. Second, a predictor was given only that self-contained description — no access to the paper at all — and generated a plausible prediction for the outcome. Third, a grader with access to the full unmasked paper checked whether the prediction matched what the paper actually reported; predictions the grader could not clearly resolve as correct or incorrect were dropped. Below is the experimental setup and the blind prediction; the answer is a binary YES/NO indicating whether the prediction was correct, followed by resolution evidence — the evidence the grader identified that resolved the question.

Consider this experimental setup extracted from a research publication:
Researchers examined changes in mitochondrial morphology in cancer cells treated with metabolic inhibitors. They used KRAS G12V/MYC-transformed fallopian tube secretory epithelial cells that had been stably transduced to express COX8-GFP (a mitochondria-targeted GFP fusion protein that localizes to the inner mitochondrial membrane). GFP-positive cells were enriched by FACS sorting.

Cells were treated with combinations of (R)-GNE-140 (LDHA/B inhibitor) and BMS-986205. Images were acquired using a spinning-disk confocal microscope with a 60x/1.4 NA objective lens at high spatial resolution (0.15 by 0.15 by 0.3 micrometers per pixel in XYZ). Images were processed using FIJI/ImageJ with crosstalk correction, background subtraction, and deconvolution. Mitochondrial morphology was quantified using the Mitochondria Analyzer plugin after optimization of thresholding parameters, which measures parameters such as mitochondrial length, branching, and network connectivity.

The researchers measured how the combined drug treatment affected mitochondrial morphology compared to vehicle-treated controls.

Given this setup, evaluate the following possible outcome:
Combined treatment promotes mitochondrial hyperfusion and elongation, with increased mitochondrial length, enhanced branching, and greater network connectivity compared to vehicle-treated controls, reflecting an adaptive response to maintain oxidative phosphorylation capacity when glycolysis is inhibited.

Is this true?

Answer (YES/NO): NO